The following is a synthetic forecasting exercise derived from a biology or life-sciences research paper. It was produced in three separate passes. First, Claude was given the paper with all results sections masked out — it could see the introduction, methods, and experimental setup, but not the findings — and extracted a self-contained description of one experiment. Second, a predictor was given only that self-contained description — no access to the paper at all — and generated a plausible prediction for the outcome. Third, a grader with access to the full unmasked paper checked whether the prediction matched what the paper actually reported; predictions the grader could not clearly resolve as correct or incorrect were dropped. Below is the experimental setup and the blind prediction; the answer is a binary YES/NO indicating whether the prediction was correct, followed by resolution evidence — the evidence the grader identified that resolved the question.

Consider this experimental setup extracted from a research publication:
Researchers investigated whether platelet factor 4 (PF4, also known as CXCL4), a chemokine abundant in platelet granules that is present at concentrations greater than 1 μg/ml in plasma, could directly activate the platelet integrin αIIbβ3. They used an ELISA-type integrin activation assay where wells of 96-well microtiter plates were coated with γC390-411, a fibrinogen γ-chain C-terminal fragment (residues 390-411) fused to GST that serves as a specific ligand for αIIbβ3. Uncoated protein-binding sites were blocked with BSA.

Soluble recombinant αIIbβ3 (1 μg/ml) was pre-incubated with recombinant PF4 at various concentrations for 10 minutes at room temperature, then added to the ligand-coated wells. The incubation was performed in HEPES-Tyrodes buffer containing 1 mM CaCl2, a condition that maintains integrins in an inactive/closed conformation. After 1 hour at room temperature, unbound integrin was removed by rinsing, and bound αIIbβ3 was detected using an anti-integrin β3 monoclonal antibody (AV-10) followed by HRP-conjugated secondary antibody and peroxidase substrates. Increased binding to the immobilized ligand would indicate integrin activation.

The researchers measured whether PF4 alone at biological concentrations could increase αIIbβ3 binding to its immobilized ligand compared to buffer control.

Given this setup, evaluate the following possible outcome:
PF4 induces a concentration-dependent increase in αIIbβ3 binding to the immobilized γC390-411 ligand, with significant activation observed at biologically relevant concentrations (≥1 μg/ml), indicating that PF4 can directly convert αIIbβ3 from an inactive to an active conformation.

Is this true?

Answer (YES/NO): NO